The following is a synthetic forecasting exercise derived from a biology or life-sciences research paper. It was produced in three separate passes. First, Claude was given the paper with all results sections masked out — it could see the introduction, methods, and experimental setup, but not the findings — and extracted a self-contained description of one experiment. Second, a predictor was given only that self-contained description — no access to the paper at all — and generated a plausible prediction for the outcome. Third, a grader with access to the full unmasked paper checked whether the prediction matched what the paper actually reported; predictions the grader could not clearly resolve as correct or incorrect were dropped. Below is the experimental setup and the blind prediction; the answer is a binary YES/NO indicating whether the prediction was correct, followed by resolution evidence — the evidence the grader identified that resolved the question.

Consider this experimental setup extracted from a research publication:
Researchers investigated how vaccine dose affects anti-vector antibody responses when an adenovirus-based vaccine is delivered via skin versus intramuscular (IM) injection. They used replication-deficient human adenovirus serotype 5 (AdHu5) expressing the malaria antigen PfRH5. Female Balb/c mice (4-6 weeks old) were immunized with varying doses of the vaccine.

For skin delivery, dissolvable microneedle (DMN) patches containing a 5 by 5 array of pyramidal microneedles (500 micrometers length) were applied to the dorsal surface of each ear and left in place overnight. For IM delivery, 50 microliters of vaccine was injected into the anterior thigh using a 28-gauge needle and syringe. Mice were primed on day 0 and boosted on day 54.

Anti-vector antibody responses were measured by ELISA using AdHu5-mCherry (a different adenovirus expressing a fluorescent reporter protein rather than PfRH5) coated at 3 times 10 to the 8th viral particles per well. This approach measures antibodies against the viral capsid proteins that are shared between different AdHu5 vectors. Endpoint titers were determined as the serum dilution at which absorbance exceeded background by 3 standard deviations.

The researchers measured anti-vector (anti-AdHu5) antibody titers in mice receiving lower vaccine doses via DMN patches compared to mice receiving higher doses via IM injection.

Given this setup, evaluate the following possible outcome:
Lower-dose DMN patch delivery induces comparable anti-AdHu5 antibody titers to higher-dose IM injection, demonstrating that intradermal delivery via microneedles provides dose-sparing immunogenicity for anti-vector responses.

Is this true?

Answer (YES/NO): NO